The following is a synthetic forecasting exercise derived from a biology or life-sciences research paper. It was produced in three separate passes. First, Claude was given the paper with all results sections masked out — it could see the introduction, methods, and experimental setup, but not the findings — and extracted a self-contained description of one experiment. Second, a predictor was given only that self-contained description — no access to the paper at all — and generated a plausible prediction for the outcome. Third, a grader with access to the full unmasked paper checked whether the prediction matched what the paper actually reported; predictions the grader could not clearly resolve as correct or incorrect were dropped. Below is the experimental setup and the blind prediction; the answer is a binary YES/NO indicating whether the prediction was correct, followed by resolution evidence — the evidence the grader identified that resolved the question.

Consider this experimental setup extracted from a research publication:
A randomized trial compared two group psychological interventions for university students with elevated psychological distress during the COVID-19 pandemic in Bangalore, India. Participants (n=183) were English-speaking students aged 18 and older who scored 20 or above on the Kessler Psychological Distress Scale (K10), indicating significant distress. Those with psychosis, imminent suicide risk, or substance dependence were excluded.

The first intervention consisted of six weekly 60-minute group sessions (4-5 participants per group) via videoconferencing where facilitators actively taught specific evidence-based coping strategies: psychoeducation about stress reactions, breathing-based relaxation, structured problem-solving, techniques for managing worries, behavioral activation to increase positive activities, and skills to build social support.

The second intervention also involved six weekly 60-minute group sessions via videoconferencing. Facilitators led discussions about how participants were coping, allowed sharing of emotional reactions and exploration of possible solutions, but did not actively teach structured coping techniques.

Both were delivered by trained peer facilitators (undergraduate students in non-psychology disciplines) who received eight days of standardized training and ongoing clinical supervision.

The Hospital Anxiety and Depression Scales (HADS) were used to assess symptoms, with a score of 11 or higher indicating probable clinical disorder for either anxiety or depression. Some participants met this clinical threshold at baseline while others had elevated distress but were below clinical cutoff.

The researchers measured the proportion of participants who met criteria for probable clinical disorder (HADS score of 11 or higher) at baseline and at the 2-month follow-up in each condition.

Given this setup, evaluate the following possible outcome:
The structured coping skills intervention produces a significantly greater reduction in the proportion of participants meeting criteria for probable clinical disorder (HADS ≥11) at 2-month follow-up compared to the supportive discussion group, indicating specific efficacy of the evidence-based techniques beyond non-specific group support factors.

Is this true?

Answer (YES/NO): NO